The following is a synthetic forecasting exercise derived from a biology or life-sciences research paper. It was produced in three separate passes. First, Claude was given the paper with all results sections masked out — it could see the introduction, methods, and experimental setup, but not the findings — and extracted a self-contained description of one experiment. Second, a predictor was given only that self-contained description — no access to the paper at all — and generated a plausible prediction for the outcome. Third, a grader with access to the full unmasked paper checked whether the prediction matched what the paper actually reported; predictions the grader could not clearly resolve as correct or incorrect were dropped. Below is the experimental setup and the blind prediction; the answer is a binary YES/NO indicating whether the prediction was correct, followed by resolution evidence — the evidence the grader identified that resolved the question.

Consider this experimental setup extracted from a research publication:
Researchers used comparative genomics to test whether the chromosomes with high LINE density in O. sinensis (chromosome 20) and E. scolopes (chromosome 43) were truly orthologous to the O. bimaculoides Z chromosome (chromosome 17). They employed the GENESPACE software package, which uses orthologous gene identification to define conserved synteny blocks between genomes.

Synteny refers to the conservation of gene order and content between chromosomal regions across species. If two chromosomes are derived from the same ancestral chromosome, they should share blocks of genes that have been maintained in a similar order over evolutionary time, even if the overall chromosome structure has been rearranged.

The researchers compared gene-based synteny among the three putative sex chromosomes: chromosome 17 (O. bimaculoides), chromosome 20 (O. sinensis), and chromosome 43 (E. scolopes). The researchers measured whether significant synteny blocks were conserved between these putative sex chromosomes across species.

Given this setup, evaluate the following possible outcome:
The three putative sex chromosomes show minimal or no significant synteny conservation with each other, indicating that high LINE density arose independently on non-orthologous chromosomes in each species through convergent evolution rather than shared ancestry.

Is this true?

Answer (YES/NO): NO